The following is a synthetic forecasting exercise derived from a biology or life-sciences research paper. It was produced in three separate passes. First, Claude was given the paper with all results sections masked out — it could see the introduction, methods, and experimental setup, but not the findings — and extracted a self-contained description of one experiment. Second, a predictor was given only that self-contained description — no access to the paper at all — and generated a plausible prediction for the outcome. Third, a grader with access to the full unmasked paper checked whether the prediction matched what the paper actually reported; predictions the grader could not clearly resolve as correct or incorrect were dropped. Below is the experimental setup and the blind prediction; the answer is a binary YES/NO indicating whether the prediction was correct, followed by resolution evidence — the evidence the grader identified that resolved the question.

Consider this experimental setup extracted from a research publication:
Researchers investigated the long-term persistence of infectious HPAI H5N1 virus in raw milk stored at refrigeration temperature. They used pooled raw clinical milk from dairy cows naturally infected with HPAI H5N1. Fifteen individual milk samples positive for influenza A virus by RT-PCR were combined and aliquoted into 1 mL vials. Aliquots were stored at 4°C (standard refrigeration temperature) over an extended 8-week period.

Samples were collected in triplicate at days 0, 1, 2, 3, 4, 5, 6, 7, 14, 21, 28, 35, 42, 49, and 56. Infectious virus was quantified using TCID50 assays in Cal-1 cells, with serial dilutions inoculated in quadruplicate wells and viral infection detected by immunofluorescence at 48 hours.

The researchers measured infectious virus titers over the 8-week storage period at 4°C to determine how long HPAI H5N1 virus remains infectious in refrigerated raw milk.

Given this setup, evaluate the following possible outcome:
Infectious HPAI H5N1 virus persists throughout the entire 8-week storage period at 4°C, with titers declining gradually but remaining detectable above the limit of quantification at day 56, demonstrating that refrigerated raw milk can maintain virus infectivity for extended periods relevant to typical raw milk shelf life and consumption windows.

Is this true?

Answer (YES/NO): YES